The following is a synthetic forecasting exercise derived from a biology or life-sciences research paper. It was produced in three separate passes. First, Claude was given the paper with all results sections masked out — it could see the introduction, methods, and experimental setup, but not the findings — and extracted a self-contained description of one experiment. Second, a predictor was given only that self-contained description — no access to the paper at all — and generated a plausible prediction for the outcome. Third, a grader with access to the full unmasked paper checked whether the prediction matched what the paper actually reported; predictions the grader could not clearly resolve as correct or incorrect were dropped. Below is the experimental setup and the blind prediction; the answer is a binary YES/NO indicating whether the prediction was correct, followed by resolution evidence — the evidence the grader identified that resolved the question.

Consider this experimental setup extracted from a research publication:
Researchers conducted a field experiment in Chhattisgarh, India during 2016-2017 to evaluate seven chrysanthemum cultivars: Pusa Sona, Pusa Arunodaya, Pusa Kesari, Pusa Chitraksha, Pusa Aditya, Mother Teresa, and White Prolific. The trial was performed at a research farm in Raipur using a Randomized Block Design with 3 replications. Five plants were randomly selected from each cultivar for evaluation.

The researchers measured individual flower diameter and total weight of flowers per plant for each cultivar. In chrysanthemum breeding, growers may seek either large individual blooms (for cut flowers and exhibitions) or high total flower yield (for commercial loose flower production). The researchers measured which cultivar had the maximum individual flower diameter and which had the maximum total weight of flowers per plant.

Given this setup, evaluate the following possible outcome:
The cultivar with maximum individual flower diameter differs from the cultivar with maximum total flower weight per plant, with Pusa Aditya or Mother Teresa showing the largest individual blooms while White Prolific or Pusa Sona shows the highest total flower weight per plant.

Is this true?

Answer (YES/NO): NO